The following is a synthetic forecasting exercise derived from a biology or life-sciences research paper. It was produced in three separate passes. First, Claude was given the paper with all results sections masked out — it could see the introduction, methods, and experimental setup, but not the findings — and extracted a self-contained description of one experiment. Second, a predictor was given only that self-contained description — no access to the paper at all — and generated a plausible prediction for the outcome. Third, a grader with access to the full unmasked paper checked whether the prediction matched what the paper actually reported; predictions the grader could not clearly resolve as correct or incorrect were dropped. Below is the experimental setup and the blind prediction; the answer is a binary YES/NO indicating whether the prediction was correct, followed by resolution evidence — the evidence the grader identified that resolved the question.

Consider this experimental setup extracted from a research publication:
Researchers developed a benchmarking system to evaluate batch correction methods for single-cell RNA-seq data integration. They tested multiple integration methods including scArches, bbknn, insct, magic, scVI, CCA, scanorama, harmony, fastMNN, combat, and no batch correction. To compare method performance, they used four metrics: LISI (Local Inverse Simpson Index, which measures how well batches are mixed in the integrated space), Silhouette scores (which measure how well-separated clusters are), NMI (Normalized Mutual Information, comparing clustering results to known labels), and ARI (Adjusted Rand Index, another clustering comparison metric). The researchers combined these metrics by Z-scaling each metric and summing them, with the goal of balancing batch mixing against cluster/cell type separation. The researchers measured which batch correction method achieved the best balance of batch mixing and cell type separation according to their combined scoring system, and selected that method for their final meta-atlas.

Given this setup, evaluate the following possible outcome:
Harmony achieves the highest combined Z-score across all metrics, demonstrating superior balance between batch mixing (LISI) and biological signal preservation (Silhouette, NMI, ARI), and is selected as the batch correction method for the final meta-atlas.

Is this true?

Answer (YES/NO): NO